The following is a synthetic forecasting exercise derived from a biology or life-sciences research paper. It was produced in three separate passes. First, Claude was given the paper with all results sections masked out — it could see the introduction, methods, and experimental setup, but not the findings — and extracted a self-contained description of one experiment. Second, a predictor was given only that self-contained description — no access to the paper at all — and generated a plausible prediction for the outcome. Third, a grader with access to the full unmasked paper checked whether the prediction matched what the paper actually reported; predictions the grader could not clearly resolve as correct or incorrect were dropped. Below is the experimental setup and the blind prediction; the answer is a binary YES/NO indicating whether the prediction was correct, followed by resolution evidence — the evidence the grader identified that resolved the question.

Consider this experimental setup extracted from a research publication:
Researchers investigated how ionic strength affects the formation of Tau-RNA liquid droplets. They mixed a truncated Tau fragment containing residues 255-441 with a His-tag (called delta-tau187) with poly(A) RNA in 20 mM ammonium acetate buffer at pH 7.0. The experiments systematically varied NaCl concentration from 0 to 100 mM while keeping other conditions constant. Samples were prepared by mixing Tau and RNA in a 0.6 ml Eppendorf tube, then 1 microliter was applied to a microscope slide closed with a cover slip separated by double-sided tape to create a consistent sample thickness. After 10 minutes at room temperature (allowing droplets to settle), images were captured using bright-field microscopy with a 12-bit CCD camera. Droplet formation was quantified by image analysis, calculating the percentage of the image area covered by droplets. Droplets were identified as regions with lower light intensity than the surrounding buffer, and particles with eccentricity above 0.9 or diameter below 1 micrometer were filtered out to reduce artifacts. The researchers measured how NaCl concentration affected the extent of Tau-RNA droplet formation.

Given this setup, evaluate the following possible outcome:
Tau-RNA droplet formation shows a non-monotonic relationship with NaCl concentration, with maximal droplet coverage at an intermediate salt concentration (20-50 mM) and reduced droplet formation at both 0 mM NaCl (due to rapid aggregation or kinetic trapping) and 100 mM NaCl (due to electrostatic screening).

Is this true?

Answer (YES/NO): NO